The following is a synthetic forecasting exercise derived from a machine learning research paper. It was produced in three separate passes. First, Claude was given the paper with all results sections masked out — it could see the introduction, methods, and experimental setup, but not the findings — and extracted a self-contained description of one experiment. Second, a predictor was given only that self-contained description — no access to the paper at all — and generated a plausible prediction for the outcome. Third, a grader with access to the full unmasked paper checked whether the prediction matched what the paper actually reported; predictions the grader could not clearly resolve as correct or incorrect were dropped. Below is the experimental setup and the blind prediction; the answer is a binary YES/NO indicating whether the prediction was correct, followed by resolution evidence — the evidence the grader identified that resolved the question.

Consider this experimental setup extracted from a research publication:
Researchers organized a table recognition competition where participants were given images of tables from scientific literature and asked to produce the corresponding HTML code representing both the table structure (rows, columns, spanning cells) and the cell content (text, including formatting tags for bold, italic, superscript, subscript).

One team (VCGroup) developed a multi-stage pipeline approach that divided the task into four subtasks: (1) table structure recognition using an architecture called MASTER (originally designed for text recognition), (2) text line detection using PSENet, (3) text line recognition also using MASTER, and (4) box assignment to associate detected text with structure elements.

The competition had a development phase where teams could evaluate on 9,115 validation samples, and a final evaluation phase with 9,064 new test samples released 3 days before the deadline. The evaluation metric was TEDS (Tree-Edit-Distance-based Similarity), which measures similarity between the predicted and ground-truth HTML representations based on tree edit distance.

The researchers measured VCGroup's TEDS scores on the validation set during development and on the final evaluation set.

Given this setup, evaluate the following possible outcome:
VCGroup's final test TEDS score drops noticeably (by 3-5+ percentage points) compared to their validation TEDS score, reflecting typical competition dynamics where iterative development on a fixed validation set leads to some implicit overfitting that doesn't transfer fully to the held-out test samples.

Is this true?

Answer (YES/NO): NO